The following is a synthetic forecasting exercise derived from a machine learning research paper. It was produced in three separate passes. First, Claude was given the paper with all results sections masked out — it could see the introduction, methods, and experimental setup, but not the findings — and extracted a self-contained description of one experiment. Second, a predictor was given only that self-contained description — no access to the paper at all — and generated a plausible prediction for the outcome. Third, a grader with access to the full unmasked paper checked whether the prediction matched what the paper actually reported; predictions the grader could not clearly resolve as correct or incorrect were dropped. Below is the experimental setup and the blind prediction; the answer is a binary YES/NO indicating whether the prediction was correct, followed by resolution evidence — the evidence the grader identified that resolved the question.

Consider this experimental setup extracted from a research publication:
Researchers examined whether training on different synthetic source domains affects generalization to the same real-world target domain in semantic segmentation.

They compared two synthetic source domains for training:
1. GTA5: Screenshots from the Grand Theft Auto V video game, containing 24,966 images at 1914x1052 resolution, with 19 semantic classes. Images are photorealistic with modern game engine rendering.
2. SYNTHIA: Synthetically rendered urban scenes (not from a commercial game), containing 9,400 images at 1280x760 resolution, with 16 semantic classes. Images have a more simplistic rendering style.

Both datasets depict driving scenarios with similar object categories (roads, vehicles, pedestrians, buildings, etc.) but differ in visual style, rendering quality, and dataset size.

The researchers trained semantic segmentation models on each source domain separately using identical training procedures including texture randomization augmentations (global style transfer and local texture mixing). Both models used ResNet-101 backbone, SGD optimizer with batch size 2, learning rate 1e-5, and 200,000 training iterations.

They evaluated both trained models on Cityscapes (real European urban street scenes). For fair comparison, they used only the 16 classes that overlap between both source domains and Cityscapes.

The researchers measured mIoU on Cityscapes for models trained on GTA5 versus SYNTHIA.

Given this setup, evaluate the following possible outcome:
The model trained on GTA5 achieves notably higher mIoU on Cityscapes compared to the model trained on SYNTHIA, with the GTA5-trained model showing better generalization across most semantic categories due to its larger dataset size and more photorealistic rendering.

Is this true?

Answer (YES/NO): NO